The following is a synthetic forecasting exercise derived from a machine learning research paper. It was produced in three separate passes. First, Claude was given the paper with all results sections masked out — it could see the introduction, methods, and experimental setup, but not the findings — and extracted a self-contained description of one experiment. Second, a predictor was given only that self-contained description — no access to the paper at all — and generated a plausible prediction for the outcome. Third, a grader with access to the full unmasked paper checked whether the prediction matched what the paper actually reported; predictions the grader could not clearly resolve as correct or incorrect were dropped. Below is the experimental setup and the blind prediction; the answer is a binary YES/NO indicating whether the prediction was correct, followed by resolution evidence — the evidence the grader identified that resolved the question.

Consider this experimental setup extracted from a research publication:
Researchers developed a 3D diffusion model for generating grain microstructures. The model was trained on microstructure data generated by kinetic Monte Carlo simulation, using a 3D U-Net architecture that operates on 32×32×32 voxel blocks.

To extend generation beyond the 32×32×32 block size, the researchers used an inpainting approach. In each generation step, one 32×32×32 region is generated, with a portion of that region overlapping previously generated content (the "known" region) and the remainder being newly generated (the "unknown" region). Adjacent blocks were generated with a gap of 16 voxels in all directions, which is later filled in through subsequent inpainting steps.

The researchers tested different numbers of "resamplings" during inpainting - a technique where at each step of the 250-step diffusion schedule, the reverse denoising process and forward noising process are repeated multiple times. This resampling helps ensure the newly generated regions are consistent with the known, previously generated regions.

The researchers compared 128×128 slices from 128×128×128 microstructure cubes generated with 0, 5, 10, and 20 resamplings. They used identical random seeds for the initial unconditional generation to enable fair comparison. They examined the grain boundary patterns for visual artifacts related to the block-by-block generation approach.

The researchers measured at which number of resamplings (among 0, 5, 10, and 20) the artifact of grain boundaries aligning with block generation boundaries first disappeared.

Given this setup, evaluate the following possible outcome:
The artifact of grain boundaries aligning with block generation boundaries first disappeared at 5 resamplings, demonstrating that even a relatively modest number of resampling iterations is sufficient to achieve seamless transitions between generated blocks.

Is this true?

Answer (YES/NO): NO